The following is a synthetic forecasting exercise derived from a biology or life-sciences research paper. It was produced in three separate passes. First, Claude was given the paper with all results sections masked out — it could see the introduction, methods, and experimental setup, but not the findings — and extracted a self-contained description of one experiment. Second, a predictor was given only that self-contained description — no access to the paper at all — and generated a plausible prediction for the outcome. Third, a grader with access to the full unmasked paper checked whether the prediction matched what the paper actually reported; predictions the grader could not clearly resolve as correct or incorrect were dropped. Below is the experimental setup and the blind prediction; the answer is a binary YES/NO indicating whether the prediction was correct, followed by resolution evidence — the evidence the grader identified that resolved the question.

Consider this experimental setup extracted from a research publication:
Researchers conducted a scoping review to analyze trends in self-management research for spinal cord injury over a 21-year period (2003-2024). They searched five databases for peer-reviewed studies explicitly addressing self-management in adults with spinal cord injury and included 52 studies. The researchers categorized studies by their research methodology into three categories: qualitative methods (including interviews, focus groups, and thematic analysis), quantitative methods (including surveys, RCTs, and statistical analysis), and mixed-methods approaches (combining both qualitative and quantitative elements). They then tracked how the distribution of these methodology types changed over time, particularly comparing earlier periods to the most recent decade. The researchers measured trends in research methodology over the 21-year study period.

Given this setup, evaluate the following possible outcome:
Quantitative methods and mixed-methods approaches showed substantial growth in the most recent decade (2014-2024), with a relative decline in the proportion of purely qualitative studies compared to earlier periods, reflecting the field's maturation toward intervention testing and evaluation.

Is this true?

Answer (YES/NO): NO